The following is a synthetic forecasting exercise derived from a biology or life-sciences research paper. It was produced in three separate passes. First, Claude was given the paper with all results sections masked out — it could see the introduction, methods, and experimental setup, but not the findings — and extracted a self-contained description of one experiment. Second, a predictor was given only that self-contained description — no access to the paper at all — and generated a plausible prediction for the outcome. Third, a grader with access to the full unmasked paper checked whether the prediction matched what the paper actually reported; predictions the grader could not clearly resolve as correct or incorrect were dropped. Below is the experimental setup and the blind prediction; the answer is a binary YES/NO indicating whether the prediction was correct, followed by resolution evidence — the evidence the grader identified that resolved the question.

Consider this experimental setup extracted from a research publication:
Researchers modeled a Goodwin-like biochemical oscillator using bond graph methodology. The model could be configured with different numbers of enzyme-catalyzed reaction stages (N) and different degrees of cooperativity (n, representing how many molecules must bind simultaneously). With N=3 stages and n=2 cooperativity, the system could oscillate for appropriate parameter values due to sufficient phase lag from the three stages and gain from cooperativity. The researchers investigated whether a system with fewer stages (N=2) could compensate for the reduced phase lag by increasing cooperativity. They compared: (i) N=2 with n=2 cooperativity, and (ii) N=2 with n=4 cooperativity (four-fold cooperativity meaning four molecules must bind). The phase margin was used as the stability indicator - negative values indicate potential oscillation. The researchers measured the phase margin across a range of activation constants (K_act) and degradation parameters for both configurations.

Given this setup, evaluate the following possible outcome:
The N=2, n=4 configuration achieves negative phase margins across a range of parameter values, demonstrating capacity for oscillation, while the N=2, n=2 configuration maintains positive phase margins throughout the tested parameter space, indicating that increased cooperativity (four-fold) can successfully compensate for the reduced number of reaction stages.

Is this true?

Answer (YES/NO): YES